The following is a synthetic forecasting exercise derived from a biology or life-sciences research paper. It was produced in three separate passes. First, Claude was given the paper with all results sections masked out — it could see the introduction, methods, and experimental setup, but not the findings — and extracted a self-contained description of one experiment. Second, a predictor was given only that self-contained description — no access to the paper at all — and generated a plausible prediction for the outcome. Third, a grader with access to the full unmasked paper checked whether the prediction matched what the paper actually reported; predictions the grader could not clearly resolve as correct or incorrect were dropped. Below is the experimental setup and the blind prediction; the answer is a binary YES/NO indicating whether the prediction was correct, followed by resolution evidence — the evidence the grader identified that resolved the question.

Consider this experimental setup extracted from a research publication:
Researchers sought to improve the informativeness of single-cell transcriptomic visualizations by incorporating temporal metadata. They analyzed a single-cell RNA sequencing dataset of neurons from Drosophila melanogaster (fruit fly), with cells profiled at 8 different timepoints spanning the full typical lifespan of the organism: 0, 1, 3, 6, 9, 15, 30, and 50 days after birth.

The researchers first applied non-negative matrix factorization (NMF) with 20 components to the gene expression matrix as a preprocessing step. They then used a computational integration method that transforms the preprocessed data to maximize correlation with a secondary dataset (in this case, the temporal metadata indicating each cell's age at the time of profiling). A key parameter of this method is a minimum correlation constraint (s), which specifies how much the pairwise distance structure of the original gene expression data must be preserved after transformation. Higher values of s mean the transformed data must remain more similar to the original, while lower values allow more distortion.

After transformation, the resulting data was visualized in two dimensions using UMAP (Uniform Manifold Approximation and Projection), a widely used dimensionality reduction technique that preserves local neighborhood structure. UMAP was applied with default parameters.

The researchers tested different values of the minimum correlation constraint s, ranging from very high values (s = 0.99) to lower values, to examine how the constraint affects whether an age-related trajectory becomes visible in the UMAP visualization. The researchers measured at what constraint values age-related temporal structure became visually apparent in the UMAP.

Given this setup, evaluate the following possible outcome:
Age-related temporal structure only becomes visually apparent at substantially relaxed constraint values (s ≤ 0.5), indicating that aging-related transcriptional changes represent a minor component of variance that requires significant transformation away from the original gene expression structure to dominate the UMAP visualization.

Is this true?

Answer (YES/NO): NO